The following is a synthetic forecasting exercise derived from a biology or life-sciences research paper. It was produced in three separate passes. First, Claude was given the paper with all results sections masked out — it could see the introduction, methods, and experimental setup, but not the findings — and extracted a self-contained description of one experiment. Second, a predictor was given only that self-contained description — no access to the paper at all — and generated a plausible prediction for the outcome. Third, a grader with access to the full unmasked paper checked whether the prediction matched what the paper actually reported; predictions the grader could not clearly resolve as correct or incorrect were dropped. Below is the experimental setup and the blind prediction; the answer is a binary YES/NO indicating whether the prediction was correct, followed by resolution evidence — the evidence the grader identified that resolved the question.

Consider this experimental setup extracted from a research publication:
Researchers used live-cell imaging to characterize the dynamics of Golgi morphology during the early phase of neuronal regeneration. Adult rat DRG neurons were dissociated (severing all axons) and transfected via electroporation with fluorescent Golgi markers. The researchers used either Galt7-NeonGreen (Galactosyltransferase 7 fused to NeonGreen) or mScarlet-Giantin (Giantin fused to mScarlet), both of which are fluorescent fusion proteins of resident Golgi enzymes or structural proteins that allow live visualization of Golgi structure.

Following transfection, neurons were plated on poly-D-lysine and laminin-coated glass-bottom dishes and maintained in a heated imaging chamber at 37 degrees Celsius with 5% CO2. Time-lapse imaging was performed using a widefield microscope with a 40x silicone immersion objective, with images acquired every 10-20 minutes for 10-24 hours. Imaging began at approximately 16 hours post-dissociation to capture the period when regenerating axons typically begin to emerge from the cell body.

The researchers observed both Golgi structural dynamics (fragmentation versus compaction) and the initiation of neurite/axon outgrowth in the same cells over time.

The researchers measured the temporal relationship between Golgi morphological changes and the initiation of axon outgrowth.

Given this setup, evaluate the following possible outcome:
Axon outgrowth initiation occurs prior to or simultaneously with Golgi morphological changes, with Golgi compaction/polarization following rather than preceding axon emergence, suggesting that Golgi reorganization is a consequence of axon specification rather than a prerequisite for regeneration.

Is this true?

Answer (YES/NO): NO